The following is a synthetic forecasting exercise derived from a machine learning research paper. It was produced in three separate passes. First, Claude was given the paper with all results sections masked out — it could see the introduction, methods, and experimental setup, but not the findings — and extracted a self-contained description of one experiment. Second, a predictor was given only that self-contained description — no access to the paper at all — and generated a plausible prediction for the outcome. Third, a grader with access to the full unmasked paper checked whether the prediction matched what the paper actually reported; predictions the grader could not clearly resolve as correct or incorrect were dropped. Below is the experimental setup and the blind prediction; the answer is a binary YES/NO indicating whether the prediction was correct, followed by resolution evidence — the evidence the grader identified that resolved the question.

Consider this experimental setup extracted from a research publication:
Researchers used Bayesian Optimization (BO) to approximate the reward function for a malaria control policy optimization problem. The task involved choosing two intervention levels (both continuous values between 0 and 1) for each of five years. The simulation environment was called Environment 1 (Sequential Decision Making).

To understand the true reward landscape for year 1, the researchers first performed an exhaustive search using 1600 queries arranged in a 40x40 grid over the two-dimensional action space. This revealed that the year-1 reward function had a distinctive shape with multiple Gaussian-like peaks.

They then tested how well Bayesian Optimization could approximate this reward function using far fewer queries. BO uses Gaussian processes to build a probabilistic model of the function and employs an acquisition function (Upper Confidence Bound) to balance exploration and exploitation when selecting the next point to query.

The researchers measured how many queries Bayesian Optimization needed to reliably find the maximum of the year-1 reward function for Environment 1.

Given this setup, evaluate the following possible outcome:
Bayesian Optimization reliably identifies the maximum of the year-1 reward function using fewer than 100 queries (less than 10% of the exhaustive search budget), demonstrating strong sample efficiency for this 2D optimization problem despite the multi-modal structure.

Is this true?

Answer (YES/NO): YES